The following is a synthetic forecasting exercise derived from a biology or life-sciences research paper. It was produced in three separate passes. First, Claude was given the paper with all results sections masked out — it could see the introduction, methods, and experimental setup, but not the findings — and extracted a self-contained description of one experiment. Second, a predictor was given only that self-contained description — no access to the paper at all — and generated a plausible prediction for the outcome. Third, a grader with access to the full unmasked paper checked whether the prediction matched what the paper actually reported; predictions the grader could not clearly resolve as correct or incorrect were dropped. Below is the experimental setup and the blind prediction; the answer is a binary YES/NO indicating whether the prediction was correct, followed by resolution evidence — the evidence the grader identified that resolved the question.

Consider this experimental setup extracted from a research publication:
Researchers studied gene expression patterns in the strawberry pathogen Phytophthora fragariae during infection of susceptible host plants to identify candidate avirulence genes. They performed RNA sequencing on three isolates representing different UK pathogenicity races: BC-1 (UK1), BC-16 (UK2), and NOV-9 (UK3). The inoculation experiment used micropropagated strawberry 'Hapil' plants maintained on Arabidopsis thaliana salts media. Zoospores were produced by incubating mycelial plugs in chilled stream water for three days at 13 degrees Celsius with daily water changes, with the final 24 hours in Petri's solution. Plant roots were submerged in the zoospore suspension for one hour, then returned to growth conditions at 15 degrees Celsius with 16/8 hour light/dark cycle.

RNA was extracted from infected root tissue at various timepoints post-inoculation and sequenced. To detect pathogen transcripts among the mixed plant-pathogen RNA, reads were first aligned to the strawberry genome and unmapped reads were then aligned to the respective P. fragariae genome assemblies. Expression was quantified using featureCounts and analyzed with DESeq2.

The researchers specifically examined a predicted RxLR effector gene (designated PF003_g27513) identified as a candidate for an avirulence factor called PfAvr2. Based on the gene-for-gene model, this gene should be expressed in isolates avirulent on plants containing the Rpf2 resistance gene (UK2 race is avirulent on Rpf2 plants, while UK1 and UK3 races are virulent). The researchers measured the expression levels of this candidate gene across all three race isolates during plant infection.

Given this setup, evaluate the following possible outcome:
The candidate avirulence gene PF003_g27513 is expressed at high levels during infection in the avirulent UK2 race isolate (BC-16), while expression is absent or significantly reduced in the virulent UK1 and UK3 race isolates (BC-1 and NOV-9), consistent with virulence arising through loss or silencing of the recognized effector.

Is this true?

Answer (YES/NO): YES